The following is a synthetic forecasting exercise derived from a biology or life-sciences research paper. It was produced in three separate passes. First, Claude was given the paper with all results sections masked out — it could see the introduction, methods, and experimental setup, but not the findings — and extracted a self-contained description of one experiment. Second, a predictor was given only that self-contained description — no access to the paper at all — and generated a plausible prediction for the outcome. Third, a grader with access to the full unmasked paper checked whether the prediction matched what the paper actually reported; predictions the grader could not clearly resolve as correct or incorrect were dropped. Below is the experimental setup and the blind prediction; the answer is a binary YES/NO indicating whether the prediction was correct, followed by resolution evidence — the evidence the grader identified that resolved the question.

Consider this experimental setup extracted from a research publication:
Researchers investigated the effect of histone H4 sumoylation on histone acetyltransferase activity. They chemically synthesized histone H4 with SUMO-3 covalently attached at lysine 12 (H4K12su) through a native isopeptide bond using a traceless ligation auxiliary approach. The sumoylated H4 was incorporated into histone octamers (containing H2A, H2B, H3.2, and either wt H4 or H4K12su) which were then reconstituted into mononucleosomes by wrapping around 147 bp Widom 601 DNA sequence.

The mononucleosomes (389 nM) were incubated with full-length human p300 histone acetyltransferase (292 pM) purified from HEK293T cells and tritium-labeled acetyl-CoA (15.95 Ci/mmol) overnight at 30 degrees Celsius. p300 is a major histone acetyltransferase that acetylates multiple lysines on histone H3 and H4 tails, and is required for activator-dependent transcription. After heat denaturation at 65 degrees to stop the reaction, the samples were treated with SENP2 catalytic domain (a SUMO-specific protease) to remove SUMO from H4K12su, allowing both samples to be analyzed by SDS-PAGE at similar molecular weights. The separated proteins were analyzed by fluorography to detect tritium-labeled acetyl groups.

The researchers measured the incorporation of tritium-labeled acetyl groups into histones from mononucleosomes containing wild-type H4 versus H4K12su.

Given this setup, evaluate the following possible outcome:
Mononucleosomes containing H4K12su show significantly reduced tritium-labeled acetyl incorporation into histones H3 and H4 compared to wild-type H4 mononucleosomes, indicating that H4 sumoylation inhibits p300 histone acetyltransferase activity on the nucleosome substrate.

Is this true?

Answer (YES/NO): NO